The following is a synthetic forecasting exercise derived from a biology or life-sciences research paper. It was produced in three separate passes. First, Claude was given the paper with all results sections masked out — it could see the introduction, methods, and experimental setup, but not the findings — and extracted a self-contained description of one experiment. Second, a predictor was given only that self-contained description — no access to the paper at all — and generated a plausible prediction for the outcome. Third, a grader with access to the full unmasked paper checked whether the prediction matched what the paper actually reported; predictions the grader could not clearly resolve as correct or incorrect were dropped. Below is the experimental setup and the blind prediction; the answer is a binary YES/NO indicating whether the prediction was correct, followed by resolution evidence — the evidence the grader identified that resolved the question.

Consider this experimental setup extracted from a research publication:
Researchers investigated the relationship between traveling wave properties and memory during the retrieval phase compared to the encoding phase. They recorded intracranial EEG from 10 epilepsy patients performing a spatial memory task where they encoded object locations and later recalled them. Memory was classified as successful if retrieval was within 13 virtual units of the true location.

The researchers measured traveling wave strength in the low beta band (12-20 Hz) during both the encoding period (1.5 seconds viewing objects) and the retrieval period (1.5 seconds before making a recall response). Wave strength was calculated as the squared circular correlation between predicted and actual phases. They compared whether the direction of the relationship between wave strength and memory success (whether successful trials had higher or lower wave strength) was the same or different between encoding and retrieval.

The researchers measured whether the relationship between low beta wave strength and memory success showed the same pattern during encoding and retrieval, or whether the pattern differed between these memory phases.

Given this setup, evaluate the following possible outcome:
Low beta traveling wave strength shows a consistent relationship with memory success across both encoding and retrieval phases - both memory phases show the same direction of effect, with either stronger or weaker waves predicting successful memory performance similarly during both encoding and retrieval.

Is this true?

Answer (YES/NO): NO